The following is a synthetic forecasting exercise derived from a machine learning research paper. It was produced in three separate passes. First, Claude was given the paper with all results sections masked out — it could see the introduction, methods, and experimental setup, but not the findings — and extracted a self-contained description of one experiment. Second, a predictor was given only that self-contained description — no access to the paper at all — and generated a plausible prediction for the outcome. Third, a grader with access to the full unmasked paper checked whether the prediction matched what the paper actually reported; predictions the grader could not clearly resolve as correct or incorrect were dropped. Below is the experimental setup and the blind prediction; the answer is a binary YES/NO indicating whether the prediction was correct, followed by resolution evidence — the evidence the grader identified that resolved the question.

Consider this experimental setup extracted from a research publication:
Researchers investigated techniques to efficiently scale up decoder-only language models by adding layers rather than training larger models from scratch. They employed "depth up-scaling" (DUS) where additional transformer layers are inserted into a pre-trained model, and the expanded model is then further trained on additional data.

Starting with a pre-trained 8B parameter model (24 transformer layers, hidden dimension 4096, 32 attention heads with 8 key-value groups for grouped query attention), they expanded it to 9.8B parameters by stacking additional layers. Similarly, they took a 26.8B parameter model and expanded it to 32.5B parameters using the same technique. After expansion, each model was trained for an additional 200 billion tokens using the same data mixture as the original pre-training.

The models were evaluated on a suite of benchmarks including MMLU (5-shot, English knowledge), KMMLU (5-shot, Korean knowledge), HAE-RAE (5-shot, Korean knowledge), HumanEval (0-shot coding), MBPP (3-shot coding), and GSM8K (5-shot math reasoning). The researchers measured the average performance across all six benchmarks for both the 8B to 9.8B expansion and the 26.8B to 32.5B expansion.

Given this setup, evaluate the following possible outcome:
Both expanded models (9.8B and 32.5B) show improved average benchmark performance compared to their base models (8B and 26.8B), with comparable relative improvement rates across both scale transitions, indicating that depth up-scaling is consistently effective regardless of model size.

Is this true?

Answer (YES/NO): NO